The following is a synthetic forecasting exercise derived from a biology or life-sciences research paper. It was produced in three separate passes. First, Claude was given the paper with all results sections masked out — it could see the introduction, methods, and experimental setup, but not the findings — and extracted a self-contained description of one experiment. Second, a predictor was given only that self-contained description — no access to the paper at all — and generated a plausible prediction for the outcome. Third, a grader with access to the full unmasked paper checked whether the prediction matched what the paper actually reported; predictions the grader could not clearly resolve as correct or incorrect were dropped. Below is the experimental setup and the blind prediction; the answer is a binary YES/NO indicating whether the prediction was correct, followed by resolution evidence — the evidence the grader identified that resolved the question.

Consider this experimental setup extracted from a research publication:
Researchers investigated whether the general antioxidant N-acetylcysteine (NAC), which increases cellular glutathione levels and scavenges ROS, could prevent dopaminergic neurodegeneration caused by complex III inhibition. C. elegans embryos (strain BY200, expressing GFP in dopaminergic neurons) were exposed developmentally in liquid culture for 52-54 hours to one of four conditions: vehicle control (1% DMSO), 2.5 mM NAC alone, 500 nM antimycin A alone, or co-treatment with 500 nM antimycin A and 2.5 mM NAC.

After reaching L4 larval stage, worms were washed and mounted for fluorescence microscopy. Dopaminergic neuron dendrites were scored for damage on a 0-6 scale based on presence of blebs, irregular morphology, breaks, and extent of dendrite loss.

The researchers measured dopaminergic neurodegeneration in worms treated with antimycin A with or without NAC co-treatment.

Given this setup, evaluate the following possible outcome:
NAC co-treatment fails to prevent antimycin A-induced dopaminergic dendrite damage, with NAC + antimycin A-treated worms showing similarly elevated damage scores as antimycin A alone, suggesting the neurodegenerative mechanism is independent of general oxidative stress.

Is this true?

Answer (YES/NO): NO